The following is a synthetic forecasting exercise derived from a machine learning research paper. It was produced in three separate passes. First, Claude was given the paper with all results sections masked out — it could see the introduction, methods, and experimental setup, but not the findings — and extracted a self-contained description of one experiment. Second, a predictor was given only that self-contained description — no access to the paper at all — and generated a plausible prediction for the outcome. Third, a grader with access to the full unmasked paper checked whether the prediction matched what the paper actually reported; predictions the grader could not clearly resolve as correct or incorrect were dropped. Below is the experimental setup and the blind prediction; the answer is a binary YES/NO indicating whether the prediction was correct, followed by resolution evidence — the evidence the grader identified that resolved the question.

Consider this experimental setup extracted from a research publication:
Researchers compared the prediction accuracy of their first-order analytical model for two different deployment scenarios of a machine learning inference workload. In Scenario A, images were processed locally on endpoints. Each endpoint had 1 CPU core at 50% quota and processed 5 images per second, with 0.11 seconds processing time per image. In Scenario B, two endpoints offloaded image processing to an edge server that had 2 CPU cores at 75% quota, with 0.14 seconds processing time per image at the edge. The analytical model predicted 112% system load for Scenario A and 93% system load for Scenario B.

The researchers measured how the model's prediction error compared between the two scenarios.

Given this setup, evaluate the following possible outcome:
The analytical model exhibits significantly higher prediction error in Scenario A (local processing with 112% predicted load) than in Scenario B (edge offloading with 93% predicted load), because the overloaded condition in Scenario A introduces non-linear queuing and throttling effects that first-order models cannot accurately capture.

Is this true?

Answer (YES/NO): YES